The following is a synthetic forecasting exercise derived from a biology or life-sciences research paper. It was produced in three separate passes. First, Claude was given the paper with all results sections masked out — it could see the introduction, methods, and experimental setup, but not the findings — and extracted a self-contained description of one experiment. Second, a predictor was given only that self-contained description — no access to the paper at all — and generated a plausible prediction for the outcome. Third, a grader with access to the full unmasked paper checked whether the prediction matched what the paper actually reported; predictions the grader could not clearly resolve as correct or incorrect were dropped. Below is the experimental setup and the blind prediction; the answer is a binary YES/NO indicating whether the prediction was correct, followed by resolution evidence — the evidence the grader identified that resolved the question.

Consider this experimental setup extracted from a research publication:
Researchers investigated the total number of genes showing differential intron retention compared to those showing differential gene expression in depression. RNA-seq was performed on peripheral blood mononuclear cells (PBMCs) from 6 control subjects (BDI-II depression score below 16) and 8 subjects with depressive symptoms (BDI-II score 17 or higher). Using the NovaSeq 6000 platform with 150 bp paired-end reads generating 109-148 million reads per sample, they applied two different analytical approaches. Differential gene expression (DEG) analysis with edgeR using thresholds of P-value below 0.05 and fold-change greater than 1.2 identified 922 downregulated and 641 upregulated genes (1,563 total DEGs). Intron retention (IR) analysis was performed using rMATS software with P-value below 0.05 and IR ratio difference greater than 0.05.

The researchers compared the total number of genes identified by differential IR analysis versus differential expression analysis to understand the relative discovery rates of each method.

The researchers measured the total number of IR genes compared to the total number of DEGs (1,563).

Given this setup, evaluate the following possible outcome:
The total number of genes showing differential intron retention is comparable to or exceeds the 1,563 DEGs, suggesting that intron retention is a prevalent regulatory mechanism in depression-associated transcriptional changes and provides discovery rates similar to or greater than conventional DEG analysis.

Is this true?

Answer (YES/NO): NO